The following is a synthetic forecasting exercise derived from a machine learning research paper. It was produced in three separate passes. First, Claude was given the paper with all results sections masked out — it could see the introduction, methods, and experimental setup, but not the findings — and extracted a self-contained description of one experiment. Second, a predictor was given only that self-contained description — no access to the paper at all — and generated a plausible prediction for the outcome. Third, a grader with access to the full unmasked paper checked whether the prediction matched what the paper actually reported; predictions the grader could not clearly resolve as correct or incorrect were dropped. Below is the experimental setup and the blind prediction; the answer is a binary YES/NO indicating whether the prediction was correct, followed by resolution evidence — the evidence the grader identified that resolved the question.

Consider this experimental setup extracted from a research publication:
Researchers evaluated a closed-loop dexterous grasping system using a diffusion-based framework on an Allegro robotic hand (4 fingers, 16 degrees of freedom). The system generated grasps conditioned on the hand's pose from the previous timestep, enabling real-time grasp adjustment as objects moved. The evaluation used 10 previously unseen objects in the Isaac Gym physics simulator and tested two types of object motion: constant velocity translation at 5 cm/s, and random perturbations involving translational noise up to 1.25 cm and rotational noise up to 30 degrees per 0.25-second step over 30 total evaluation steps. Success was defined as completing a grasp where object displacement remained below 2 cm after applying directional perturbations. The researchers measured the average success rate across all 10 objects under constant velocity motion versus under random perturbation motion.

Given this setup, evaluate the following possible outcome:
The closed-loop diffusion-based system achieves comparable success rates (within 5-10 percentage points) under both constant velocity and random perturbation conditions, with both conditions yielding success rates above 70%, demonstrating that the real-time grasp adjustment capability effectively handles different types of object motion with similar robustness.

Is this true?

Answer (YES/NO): YES